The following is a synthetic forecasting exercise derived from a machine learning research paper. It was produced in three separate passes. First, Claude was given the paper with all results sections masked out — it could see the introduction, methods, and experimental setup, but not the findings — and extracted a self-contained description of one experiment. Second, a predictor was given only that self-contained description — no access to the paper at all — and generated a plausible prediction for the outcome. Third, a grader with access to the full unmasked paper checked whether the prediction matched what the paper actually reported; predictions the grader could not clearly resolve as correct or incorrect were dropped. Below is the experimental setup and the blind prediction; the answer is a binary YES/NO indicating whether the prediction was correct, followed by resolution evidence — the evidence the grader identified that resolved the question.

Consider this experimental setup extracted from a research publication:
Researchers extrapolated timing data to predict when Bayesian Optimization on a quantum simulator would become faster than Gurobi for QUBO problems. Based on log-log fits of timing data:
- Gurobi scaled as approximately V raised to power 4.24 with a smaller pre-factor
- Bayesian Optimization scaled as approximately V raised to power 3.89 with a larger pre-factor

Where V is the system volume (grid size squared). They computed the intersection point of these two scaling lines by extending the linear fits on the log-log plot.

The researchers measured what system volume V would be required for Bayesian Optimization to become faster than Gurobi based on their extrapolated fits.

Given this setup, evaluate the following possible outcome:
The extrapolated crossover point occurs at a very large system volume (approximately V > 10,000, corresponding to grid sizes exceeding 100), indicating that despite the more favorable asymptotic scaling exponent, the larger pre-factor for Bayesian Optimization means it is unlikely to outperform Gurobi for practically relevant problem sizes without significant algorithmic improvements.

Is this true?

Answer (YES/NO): NO